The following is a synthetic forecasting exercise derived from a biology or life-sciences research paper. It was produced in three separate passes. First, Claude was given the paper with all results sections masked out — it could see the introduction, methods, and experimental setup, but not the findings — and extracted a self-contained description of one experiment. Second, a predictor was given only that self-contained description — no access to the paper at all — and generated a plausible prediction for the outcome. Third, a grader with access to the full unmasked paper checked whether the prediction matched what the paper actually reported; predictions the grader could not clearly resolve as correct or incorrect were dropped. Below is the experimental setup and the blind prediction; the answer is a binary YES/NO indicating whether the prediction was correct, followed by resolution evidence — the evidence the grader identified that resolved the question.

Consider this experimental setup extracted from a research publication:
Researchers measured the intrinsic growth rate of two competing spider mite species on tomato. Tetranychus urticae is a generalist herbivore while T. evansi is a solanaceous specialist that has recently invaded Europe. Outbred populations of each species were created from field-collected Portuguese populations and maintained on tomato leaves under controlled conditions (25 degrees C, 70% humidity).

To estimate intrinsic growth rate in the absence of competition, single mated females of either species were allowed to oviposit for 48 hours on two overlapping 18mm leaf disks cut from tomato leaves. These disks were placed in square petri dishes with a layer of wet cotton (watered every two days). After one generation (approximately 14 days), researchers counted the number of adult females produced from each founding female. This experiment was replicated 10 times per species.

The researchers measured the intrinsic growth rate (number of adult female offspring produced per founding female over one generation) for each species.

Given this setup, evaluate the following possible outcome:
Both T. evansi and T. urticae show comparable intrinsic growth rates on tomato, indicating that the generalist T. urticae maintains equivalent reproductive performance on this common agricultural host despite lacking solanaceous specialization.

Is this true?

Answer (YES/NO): NO